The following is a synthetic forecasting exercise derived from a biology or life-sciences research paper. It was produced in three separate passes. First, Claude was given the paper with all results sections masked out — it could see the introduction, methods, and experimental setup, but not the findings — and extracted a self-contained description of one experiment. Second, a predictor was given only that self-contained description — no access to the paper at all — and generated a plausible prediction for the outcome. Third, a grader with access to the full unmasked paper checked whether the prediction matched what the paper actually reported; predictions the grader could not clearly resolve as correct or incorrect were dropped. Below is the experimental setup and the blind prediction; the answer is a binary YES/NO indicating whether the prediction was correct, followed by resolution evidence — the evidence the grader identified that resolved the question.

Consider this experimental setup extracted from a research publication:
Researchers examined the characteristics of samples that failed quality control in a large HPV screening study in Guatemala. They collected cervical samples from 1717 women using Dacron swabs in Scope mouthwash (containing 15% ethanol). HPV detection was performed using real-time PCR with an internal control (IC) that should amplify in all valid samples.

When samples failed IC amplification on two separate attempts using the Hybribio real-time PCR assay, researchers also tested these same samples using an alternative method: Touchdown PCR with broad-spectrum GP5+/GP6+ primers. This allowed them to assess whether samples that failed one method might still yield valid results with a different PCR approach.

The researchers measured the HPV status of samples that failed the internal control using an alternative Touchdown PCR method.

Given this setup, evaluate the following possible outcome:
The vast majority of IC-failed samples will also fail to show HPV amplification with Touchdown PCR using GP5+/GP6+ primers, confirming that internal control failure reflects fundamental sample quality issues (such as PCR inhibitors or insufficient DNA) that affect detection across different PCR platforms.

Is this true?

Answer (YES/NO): YES